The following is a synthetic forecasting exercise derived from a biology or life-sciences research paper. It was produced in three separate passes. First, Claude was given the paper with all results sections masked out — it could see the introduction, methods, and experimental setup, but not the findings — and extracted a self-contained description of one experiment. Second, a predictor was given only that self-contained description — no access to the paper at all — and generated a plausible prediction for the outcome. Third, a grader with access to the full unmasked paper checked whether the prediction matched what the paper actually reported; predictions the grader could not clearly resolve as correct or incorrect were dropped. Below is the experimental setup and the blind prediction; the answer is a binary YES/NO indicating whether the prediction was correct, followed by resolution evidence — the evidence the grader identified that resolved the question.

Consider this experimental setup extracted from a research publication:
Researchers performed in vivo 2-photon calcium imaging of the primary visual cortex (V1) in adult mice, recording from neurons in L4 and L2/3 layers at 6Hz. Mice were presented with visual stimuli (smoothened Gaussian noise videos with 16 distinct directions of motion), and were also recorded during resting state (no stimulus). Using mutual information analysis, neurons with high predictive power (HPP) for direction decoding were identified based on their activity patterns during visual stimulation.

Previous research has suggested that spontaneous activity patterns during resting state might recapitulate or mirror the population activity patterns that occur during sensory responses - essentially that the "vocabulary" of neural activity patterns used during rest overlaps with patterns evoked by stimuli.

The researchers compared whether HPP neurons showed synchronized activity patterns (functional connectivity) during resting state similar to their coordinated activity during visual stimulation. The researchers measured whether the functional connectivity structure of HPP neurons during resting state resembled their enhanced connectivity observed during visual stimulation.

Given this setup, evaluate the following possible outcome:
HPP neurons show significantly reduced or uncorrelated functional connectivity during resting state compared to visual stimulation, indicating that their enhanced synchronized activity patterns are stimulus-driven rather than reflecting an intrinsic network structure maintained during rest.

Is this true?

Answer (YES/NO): YES